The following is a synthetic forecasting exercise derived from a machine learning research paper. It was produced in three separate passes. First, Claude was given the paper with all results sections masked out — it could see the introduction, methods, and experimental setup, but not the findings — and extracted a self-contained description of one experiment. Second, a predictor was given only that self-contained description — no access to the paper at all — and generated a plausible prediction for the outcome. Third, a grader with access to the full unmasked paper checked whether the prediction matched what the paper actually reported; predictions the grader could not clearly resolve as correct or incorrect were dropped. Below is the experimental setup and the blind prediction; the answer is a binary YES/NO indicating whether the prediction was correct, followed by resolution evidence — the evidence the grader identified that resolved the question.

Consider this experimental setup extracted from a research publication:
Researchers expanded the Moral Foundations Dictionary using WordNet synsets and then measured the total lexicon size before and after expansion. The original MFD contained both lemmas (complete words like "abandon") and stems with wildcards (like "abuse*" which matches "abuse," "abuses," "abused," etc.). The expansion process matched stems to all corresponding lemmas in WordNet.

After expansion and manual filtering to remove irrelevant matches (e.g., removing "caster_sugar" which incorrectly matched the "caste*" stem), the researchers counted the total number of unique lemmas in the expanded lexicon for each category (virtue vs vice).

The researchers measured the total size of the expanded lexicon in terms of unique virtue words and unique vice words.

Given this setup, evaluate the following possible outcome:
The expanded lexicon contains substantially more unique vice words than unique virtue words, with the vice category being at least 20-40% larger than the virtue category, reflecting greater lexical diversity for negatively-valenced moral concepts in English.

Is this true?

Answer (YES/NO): NO